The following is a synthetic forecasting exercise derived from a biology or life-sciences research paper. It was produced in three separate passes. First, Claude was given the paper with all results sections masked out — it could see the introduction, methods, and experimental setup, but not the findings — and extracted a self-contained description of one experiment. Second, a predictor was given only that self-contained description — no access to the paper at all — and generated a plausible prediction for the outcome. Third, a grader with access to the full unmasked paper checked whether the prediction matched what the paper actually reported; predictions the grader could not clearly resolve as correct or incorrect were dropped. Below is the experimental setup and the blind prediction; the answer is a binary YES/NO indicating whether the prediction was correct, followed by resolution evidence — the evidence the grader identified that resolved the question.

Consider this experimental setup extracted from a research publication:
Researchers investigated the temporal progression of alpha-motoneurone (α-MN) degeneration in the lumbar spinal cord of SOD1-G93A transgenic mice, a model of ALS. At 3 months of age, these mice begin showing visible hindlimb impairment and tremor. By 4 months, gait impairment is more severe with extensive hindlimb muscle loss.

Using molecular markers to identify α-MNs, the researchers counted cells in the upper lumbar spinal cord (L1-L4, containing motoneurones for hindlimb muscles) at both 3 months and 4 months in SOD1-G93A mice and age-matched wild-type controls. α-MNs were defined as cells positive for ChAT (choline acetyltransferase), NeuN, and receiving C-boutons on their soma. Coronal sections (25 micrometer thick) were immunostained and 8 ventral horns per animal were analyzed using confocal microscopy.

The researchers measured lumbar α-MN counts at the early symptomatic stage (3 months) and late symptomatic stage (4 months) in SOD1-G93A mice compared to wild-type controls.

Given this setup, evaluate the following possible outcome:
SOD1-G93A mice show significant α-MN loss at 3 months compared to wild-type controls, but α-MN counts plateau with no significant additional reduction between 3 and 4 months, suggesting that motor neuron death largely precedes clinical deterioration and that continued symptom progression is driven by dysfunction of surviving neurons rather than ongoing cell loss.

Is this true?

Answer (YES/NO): YES